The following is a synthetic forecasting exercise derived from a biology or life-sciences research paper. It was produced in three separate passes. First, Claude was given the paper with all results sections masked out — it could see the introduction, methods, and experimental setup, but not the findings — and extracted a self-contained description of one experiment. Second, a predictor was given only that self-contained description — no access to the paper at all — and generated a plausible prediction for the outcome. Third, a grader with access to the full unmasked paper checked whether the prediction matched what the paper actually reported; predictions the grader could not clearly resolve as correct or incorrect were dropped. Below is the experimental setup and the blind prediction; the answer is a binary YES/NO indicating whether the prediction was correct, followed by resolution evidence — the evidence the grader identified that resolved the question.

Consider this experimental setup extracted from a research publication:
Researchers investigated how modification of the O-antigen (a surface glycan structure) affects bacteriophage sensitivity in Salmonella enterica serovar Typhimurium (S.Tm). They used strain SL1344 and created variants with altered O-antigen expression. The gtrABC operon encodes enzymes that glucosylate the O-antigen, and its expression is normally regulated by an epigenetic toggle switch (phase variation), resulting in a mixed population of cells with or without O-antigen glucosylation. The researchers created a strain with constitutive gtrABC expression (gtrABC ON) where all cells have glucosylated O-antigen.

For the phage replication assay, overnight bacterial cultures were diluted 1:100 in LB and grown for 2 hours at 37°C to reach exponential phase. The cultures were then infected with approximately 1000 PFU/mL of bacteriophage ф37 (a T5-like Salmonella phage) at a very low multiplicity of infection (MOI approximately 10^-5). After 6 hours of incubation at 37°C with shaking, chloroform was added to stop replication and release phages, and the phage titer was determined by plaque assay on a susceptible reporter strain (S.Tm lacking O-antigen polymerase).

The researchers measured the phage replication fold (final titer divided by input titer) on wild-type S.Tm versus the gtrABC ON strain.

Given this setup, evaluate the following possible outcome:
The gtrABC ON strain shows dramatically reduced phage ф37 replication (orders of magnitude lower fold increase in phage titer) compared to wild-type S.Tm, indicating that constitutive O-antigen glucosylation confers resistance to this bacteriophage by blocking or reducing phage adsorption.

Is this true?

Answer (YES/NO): YES